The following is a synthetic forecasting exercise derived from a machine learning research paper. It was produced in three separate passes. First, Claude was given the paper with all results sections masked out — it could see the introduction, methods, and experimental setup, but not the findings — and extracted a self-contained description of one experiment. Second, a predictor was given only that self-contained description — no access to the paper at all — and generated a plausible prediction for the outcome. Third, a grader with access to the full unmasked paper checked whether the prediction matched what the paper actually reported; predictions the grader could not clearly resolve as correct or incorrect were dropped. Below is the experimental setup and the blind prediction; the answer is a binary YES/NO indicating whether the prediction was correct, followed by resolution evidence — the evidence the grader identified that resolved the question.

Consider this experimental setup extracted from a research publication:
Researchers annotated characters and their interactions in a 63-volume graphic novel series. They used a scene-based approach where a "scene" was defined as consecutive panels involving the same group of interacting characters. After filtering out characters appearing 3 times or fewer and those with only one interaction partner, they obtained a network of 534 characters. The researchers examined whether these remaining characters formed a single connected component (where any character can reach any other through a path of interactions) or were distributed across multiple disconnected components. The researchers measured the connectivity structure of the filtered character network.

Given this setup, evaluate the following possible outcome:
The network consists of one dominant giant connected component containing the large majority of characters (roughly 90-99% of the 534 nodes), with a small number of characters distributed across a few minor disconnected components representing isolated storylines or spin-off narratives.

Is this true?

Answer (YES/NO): NO